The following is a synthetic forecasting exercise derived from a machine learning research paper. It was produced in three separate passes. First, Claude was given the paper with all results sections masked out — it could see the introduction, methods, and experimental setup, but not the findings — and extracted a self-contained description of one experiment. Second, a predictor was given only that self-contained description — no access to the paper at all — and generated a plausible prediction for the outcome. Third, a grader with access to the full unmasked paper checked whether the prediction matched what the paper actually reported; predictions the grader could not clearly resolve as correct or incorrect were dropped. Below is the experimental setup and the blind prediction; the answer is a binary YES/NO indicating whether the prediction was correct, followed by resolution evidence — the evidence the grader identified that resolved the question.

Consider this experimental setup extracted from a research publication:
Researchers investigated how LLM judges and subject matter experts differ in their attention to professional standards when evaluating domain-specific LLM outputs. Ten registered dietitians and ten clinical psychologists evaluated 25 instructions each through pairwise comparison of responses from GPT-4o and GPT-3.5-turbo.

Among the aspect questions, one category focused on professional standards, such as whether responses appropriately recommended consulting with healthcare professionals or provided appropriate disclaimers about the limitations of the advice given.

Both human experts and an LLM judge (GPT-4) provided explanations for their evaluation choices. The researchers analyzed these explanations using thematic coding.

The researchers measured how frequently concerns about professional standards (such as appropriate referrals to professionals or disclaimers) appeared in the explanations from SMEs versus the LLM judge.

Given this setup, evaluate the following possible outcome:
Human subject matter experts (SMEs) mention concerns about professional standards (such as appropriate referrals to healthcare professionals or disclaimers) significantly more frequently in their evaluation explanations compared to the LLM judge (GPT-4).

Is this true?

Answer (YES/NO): NO